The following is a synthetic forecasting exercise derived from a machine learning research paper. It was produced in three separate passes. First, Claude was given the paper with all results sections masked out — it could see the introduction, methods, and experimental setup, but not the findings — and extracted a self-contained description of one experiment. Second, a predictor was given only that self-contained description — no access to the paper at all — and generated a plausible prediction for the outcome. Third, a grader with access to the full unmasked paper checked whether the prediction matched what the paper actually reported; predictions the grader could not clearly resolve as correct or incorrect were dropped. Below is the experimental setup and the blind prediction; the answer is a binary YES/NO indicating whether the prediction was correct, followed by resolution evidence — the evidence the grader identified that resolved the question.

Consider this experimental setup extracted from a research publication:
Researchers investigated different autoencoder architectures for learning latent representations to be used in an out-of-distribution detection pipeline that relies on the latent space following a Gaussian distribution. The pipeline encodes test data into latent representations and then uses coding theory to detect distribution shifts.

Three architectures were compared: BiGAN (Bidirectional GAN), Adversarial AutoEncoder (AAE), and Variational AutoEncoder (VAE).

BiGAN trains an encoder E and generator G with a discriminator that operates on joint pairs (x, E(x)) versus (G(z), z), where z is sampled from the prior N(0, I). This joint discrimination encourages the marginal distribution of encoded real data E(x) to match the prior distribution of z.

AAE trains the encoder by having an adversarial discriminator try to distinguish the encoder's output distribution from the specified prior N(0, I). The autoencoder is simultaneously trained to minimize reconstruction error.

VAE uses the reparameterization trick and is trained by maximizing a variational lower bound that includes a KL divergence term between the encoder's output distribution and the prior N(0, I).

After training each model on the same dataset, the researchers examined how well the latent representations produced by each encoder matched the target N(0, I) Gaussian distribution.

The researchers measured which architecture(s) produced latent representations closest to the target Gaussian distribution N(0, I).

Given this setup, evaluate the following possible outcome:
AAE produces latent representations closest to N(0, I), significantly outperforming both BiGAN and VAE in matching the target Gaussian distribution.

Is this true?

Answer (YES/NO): NO